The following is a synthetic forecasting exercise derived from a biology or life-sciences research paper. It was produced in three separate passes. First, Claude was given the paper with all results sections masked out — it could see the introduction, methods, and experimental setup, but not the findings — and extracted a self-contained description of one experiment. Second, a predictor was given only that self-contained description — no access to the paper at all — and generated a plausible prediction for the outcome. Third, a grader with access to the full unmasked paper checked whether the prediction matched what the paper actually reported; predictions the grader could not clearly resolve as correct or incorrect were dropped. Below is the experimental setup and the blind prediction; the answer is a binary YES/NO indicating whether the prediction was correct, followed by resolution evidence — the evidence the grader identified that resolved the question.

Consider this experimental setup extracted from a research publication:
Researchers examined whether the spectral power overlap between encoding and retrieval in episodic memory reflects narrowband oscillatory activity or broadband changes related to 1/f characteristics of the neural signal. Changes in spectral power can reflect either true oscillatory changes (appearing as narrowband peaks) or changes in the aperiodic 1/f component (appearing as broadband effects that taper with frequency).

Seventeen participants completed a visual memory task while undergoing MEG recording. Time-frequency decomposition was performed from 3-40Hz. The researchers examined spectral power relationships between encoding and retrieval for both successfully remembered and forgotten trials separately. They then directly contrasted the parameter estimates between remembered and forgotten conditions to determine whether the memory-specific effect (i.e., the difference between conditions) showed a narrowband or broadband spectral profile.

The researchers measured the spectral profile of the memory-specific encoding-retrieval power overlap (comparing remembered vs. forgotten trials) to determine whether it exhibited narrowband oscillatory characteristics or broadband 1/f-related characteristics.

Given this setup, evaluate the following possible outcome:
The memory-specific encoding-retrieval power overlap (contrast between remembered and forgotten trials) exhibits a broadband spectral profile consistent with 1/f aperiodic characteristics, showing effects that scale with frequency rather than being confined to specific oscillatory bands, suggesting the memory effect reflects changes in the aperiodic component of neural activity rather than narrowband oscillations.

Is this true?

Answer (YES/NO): NO